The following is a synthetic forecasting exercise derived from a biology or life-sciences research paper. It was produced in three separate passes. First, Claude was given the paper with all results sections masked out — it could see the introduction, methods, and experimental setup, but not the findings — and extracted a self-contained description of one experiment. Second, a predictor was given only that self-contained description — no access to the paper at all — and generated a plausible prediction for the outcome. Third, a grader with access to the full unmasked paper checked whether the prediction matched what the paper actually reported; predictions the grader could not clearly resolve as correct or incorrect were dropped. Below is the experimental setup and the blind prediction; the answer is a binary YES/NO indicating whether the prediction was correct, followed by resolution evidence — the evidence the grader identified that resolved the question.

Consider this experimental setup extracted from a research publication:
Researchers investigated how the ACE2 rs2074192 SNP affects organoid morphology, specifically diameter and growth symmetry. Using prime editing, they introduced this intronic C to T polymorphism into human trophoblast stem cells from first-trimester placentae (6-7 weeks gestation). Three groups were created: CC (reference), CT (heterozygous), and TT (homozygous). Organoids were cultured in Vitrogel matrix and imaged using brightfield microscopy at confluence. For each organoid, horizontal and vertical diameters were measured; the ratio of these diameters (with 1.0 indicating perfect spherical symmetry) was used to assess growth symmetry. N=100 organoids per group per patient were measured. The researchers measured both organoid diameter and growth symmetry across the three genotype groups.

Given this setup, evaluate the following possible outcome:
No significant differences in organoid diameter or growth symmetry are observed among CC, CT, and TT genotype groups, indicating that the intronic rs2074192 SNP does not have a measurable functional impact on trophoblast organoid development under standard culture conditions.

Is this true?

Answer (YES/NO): NO